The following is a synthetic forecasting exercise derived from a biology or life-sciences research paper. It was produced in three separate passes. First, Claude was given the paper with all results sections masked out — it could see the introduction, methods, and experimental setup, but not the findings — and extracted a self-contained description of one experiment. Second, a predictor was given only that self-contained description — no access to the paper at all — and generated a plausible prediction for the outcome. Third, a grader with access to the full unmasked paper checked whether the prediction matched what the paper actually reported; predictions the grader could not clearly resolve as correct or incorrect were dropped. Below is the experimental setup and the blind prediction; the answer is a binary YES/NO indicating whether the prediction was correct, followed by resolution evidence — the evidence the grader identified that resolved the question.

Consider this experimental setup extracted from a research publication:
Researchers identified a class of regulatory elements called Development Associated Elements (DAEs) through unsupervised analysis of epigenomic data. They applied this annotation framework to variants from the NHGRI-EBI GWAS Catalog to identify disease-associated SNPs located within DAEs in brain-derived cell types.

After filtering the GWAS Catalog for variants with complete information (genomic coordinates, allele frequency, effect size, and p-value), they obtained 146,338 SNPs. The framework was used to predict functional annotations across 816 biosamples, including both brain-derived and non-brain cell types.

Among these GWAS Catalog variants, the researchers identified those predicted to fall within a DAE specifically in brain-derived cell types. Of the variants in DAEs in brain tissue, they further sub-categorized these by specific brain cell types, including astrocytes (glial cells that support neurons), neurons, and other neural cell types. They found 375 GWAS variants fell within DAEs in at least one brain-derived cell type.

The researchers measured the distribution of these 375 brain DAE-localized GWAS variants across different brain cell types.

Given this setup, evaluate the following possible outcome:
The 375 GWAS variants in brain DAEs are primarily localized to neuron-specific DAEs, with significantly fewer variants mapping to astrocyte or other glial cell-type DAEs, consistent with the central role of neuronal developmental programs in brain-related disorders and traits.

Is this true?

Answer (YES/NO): NO